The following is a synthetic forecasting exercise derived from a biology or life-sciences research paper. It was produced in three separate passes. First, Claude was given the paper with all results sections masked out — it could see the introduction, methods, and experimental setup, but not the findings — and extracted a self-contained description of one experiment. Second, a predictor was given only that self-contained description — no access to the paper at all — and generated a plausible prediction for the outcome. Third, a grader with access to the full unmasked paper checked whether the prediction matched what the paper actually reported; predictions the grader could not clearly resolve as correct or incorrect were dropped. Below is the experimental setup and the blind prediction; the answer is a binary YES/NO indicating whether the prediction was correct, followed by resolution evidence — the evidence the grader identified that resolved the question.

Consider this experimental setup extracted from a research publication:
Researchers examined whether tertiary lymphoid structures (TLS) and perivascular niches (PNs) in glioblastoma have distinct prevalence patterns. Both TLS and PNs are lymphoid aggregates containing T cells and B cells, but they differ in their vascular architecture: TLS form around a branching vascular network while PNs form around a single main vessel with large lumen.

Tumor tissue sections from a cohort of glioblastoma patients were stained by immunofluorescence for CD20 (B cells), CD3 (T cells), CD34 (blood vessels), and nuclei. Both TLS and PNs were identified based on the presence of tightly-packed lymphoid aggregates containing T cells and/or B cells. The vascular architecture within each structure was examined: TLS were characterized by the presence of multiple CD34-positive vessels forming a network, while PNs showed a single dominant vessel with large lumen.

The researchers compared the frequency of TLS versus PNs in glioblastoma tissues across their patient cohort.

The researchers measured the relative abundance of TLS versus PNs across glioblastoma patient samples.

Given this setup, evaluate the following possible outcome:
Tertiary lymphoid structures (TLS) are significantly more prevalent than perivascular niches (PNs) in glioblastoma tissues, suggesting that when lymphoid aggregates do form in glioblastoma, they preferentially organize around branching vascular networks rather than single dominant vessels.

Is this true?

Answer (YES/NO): NO